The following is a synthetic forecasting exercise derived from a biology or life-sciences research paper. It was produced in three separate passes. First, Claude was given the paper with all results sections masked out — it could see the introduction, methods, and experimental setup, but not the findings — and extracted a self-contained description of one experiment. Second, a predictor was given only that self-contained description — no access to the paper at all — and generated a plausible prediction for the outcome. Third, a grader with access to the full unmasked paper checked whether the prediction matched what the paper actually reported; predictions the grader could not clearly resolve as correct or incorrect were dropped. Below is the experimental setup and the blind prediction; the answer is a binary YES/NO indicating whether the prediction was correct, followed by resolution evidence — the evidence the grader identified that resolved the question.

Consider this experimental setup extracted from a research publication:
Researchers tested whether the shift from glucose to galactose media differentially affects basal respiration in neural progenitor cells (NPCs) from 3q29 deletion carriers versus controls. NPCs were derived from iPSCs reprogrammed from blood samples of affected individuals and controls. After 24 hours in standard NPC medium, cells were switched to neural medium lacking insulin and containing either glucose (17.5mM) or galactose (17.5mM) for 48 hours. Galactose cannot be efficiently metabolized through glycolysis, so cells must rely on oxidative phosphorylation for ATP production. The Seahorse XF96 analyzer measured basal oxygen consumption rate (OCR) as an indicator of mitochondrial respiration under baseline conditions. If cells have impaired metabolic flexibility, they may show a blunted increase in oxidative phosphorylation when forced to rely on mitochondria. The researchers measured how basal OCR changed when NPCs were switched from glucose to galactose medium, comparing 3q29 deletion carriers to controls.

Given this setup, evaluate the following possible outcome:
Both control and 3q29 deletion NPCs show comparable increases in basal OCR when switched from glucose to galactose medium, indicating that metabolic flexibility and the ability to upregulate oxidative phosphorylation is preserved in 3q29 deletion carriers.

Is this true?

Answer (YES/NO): NO